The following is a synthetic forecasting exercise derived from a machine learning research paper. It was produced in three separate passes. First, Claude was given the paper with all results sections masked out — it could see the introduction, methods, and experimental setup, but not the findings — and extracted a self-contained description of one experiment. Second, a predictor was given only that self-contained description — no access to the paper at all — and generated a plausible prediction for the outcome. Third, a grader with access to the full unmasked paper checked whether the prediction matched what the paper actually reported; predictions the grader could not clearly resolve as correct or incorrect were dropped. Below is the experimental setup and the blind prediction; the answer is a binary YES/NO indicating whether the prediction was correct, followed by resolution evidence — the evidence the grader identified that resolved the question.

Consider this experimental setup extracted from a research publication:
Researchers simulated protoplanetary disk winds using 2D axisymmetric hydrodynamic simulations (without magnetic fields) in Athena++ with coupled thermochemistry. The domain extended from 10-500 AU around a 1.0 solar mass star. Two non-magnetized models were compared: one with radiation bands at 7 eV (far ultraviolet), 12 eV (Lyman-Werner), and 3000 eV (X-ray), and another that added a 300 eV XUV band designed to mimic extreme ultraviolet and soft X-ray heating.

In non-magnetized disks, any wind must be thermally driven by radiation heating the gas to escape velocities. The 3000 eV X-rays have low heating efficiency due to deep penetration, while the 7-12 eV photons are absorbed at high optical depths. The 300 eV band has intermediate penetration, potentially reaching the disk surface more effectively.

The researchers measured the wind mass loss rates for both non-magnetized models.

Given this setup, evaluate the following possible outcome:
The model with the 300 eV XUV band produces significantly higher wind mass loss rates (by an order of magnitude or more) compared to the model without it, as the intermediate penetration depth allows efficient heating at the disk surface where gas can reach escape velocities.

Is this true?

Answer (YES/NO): YES